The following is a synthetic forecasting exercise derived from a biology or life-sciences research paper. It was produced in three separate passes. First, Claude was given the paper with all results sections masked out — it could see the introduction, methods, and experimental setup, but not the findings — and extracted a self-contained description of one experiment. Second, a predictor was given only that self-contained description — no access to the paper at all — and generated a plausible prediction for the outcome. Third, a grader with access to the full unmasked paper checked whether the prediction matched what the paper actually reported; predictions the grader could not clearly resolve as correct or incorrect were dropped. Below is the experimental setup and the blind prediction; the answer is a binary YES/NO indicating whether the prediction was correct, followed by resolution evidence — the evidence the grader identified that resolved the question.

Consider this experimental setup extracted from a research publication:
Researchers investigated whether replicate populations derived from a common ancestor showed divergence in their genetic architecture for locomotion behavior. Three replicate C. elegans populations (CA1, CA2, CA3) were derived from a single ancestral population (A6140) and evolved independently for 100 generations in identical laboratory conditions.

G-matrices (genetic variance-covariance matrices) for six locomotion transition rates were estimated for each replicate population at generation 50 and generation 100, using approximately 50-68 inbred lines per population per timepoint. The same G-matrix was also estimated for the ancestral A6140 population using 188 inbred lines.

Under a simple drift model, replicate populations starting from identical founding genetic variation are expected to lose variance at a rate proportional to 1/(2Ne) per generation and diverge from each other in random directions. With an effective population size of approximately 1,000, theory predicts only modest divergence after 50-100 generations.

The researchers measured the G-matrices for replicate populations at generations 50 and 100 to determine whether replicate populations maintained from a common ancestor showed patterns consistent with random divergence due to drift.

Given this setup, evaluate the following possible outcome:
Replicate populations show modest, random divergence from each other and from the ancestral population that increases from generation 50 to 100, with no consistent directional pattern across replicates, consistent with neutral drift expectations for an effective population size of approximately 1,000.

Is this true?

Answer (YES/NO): NO